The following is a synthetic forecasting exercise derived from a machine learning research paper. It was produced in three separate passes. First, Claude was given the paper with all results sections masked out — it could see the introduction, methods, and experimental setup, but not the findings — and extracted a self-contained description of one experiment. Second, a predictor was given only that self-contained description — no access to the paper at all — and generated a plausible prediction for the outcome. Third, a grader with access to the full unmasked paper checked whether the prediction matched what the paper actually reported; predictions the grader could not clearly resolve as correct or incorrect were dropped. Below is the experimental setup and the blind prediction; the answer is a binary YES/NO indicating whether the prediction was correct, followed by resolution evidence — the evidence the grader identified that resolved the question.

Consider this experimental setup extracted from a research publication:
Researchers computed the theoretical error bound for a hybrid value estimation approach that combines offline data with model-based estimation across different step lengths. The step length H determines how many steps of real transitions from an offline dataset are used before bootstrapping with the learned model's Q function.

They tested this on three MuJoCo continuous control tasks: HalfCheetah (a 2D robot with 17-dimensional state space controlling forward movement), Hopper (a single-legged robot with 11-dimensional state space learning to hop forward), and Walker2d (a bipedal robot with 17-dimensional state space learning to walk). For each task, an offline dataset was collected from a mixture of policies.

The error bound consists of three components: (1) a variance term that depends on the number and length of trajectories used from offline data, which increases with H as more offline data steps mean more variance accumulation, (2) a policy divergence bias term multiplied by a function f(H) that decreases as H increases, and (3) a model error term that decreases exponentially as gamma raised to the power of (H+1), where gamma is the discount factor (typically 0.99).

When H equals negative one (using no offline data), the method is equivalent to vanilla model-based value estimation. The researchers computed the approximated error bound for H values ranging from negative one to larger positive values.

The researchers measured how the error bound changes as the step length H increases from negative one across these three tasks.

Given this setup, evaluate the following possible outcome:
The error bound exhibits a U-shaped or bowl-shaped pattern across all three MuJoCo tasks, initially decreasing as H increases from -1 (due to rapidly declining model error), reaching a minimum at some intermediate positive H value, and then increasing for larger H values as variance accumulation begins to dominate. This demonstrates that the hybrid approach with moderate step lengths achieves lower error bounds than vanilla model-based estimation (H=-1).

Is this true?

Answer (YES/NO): YES